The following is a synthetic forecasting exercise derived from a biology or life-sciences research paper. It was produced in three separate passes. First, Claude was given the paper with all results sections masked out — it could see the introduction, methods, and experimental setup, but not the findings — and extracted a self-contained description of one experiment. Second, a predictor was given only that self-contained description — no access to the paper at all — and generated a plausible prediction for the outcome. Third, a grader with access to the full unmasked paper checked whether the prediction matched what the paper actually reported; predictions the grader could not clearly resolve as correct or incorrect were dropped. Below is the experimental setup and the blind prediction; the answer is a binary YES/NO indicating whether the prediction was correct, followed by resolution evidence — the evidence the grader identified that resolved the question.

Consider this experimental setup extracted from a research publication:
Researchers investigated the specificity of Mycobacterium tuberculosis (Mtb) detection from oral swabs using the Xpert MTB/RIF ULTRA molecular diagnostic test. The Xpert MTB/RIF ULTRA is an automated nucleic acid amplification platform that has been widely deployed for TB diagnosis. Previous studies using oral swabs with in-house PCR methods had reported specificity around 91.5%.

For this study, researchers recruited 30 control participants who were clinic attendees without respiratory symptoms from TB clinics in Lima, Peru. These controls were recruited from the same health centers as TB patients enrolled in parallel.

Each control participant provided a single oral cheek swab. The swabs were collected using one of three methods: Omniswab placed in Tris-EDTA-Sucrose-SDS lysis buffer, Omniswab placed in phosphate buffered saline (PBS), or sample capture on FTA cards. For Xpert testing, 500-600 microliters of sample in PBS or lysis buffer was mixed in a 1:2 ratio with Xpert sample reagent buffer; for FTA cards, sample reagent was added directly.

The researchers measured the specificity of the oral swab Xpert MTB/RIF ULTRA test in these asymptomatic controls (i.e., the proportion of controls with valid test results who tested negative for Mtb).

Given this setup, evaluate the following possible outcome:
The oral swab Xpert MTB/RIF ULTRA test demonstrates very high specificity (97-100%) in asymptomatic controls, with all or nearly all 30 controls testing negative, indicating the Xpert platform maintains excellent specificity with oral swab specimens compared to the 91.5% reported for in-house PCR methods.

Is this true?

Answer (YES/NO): YES